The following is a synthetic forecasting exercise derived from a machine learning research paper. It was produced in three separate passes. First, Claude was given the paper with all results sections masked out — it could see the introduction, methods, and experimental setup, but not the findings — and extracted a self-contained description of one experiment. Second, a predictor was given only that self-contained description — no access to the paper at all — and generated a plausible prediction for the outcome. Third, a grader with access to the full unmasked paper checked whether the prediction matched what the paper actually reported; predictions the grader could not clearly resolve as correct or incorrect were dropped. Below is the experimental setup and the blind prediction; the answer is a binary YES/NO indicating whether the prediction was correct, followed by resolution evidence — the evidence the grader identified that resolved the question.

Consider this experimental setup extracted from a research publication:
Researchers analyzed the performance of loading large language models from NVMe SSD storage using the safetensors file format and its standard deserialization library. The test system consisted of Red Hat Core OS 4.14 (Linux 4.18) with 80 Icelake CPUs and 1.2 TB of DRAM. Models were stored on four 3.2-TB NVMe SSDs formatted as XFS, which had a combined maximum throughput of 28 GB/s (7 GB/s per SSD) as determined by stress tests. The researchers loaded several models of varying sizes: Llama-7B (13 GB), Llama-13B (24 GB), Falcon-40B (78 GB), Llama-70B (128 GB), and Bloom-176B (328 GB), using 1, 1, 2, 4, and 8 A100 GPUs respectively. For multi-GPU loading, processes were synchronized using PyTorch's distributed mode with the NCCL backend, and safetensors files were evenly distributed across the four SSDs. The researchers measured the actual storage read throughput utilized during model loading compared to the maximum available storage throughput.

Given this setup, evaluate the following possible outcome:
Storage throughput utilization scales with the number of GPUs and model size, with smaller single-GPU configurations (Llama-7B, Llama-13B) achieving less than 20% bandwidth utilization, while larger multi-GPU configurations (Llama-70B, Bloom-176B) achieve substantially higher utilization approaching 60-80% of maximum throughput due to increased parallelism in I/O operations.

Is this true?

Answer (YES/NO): NO